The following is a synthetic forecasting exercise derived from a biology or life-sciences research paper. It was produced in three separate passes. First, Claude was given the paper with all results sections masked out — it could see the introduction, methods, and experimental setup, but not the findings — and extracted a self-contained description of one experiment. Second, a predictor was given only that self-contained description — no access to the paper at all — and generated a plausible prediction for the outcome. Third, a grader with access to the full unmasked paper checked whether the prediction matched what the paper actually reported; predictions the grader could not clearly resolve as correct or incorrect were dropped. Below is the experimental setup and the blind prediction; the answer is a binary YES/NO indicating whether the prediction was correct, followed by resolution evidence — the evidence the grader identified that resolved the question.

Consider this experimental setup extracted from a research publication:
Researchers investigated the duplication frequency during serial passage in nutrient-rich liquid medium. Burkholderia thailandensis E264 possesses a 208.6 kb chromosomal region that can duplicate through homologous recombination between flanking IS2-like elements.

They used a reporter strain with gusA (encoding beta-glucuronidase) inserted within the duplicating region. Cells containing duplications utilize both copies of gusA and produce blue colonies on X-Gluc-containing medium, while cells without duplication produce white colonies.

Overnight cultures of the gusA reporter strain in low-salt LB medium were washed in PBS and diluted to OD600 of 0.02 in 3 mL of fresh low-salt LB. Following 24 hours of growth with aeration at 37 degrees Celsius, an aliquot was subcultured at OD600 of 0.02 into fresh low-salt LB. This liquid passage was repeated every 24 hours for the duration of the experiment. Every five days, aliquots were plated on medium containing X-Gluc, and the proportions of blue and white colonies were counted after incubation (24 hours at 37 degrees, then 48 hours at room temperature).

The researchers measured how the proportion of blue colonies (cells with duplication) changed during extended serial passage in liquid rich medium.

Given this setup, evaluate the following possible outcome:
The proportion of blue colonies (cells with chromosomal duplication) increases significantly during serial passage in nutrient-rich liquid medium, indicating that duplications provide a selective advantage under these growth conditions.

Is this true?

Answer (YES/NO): NO